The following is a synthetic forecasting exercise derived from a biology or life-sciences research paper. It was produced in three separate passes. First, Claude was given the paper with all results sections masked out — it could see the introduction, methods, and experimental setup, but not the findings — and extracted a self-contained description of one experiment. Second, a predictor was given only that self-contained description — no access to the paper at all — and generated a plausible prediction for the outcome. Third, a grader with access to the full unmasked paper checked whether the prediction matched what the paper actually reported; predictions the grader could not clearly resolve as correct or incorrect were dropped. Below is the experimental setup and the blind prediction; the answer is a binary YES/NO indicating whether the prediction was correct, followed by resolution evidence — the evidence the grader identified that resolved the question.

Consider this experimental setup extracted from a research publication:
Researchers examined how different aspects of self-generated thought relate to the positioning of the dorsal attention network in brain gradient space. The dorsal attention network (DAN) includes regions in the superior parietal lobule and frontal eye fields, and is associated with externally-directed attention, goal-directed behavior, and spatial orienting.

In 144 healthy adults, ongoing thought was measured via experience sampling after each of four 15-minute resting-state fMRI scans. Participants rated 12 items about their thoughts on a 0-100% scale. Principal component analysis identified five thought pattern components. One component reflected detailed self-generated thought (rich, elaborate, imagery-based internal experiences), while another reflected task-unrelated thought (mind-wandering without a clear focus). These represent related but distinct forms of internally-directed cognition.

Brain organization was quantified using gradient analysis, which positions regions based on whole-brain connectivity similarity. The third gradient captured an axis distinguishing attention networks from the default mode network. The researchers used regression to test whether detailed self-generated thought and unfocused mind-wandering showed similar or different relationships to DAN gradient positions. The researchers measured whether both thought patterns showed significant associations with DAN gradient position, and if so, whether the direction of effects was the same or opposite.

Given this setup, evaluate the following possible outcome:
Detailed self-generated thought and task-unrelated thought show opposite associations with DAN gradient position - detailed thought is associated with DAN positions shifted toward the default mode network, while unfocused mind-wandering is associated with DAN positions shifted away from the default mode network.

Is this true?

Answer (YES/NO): NO